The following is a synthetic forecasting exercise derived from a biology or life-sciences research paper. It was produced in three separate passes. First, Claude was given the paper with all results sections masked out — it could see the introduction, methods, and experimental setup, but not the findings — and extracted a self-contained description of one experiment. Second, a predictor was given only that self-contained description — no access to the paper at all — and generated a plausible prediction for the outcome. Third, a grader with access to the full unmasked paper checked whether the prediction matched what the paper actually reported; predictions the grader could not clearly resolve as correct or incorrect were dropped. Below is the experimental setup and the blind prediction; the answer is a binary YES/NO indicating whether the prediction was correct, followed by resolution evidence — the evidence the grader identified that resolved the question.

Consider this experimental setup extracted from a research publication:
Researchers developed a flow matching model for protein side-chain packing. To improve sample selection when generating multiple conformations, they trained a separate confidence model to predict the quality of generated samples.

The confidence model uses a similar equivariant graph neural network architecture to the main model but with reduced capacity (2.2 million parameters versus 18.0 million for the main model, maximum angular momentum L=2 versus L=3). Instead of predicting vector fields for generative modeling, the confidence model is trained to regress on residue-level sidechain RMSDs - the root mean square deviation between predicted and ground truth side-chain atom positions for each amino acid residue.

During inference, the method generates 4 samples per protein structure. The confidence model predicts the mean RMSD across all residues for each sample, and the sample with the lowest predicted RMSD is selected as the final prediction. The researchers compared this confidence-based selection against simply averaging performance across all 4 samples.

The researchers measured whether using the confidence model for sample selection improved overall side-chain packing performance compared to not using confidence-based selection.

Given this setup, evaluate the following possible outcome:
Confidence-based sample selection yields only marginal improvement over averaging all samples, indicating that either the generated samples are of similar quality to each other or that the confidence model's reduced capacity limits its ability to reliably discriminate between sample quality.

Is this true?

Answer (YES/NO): YES